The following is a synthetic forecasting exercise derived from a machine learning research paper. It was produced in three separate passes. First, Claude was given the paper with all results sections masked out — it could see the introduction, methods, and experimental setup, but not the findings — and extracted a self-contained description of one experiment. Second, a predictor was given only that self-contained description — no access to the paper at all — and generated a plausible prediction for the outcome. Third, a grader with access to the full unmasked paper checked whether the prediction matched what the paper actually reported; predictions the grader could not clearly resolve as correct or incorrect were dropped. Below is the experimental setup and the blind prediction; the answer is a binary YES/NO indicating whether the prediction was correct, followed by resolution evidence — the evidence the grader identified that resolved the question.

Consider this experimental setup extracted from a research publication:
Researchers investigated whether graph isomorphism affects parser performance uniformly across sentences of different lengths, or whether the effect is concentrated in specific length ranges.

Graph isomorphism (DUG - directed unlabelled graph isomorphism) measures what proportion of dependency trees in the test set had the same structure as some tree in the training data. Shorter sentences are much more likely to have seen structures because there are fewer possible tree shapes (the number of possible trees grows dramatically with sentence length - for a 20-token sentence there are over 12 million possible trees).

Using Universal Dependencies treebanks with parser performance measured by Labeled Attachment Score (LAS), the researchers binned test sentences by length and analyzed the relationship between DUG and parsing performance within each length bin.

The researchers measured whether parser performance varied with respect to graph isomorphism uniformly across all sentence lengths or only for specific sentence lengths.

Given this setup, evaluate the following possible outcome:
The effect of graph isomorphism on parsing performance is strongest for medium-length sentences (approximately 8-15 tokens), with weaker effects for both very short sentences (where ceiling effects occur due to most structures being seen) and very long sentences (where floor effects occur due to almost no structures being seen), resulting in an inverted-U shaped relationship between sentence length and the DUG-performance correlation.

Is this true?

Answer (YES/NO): YES